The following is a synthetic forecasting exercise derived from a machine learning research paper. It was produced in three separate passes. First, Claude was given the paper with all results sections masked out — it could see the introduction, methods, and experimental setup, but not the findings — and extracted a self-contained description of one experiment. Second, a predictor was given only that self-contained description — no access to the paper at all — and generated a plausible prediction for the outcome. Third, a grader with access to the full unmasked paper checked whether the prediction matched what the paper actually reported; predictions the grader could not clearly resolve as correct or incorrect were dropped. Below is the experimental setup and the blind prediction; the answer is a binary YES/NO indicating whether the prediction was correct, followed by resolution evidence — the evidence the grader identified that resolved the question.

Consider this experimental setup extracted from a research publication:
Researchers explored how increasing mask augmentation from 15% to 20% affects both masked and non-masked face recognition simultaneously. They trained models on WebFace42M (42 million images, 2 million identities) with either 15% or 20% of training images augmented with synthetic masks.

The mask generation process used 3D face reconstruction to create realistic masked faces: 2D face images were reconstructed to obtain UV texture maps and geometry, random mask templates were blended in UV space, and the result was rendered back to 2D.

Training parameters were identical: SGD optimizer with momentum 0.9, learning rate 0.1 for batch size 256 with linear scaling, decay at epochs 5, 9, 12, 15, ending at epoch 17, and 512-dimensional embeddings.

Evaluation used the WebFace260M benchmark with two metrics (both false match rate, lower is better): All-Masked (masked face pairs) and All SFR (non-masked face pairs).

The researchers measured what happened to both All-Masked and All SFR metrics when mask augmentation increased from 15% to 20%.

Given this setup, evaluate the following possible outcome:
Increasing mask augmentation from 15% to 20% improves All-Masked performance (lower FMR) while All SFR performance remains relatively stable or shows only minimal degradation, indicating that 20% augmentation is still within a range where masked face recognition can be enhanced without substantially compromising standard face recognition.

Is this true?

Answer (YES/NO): NO